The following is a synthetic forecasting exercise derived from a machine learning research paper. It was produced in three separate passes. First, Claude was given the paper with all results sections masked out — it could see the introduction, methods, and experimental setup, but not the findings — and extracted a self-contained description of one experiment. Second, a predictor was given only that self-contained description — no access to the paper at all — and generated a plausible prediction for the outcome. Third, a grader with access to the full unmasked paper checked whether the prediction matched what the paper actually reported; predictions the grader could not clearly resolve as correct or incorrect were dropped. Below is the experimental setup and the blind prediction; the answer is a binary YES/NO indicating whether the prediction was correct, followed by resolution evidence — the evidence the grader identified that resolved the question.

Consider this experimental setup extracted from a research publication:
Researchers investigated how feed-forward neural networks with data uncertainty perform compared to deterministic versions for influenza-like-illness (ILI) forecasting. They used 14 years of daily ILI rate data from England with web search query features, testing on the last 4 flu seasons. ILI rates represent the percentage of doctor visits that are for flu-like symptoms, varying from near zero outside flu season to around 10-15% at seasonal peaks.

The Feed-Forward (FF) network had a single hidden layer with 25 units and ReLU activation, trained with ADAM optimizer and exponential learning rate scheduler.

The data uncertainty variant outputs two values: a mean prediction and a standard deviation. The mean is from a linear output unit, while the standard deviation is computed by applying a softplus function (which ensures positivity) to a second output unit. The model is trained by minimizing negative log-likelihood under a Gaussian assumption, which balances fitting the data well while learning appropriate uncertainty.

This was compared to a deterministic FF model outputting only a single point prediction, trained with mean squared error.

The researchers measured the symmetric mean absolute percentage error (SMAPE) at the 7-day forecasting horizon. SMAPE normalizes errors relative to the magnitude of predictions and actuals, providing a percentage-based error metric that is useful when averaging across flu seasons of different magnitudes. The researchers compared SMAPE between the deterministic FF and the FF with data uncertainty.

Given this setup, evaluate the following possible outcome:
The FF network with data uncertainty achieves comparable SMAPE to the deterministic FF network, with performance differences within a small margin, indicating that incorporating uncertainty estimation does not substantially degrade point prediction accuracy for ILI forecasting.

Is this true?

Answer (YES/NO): NO